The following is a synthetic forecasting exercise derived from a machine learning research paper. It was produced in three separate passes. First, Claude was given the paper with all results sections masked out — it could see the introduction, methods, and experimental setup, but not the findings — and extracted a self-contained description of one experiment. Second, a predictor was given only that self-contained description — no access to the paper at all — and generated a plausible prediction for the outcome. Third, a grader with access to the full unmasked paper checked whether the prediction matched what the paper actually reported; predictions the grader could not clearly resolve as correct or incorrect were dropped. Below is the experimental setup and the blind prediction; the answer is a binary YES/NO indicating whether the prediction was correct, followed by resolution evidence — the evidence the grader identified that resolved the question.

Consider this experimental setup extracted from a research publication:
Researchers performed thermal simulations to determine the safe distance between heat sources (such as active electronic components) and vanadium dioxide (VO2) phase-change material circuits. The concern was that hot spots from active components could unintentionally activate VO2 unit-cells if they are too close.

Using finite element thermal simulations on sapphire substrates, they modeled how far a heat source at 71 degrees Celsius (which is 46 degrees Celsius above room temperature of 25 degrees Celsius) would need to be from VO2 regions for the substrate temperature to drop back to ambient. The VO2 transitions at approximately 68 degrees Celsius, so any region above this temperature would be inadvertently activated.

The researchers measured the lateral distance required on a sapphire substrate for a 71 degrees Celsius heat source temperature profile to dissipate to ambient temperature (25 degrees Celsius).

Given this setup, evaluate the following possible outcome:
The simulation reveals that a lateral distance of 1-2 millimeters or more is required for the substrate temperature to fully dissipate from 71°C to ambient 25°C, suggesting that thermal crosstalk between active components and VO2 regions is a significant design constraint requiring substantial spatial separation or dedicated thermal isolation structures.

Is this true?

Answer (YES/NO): NO